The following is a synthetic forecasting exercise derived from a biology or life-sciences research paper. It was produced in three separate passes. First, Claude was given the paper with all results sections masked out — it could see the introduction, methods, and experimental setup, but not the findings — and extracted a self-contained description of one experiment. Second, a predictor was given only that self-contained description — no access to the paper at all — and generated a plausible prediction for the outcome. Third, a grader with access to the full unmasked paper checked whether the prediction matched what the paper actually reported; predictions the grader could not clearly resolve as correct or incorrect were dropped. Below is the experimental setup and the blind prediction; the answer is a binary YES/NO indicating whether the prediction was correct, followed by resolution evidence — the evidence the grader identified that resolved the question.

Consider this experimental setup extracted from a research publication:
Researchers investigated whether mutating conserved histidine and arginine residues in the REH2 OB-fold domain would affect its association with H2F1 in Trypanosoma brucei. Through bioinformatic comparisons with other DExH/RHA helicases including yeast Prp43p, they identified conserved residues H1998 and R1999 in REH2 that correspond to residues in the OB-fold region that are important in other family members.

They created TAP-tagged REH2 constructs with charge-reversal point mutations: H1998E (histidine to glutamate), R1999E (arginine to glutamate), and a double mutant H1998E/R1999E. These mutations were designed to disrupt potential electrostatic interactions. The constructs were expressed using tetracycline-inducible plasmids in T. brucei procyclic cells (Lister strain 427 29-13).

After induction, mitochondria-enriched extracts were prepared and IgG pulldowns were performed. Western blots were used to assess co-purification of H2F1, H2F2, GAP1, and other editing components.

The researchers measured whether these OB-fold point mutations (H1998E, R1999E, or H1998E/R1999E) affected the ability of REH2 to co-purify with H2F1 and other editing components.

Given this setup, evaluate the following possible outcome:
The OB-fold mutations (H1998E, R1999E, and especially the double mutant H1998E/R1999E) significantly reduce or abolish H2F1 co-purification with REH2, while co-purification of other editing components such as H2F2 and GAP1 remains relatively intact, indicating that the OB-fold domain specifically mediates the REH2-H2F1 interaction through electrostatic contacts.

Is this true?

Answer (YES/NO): NO